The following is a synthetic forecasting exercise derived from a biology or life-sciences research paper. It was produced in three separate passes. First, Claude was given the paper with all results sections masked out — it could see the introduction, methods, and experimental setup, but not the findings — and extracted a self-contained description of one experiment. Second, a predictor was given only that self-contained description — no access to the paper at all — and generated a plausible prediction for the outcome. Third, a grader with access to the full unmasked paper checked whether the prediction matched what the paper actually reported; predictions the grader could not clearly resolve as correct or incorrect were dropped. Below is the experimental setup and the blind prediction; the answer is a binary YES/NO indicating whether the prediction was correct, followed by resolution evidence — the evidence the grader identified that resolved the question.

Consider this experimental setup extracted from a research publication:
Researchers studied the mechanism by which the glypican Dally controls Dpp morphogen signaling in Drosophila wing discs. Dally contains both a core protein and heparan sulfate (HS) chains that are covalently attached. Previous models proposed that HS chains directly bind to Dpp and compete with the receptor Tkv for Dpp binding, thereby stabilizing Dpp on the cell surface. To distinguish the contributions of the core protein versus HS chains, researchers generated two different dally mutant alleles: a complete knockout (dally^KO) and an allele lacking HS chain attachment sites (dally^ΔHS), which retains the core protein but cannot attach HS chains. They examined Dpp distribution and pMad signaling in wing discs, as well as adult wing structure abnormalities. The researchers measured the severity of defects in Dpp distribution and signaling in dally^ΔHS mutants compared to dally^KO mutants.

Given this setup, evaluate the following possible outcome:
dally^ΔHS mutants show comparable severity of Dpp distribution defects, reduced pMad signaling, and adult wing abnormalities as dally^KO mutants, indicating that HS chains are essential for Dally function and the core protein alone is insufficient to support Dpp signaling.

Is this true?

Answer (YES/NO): YES